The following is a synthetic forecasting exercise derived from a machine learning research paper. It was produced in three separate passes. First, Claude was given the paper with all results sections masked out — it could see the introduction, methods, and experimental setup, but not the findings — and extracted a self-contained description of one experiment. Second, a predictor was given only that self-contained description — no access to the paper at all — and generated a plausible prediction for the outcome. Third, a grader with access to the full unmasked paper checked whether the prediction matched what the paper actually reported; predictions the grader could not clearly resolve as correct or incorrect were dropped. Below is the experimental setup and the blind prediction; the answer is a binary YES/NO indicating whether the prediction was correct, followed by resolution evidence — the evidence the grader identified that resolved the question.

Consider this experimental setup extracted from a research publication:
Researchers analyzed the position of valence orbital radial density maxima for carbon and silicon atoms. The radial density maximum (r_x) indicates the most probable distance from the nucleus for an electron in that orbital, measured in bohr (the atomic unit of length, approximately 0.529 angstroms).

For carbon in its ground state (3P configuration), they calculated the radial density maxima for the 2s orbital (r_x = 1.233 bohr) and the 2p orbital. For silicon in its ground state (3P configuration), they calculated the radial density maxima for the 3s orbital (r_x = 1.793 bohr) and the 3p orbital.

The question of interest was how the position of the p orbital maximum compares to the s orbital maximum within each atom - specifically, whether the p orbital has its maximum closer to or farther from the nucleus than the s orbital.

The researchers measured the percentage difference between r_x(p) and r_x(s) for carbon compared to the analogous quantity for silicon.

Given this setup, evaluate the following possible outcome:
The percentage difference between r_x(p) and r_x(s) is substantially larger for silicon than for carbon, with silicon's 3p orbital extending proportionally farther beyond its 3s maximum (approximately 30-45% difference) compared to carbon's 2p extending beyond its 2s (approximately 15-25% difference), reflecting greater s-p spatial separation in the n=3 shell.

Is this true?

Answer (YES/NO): NO